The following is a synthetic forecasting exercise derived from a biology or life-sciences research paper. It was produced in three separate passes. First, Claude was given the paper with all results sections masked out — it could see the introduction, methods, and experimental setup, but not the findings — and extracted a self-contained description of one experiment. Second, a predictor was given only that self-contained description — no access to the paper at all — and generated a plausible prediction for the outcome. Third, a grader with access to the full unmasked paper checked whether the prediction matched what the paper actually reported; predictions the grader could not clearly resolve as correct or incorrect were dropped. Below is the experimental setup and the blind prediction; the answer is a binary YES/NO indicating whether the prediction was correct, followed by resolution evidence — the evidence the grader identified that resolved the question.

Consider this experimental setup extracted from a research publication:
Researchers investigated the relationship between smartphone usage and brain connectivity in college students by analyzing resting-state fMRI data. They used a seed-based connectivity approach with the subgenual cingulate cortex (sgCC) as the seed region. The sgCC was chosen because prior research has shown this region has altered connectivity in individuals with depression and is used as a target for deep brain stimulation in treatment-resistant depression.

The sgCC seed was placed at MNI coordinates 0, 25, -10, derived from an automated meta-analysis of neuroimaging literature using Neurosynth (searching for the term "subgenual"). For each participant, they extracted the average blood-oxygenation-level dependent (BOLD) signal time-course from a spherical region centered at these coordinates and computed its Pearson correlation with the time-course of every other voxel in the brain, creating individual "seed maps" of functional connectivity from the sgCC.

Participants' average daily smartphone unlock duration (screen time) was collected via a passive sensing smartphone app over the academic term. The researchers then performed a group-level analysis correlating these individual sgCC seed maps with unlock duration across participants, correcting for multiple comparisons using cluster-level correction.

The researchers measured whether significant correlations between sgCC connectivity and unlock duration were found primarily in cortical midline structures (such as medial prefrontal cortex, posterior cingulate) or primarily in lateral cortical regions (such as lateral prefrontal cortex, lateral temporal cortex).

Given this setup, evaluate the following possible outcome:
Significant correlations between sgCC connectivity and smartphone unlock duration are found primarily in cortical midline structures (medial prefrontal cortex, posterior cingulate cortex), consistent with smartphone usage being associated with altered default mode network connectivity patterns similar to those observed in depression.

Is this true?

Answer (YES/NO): NO